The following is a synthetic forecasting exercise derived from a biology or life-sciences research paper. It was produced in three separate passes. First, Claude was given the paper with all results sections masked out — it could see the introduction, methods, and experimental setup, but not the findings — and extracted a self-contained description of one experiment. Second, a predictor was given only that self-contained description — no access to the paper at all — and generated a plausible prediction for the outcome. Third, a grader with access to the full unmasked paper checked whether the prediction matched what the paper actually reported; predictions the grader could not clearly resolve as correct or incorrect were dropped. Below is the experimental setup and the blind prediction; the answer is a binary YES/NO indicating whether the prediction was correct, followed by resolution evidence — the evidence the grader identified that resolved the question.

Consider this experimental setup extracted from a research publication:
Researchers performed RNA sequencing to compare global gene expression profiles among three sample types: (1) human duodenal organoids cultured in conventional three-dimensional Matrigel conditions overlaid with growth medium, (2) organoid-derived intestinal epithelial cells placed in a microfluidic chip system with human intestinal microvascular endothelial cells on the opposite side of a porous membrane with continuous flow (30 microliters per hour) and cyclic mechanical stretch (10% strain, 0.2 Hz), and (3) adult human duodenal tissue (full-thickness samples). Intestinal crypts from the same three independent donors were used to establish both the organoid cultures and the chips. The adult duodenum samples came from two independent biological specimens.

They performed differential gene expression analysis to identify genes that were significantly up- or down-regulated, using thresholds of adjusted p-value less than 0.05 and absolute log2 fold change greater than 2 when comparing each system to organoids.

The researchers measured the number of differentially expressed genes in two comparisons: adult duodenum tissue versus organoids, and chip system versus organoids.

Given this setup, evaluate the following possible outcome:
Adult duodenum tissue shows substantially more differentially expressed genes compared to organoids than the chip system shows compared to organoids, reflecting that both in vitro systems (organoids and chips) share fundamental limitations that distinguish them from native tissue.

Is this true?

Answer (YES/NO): NO